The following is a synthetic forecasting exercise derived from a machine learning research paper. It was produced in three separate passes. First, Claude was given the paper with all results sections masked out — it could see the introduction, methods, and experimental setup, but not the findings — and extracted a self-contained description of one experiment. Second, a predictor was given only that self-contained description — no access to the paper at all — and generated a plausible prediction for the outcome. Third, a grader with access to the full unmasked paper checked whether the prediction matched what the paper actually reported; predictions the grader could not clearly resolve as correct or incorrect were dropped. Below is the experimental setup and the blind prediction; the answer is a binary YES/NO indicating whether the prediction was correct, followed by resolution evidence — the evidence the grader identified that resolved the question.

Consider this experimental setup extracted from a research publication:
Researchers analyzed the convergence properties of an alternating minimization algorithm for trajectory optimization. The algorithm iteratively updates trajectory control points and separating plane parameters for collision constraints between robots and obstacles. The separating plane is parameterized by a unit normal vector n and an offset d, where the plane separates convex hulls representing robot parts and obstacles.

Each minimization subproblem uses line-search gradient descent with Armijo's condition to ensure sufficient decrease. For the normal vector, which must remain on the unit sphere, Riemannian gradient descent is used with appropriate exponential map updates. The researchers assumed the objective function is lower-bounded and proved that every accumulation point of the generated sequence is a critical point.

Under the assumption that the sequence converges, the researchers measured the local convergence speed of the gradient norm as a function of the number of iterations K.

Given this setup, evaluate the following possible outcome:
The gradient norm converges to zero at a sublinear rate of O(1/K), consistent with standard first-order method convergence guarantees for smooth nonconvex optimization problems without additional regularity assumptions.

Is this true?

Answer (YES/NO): NO